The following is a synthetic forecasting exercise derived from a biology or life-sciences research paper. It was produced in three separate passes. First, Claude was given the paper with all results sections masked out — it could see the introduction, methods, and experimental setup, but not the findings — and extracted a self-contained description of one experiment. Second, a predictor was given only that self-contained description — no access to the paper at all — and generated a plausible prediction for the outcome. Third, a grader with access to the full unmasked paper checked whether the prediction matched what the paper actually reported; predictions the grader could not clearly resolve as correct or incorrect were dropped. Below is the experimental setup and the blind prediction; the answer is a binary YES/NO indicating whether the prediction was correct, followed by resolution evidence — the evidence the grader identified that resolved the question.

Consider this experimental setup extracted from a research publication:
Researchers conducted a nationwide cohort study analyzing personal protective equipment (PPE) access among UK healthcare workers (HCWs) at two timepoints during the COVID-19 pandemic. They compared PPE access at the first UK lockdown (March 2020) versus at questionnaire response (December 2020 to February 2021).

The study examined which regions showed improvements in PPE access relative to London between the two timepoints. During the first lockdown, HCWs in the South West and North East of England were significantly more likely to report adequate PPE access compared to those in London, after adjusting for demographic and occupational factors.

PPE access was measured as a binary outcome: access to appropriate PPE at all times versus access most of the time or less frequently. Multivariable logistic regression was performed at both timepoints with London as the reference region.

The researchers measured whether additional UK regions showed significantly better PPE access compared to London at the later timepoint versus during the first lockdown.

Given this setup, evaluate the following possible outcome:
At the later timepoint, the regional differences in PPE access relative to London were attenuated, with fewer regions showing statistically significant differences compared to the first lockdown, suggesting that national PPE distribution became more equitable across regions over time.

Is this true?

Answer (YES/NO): NO